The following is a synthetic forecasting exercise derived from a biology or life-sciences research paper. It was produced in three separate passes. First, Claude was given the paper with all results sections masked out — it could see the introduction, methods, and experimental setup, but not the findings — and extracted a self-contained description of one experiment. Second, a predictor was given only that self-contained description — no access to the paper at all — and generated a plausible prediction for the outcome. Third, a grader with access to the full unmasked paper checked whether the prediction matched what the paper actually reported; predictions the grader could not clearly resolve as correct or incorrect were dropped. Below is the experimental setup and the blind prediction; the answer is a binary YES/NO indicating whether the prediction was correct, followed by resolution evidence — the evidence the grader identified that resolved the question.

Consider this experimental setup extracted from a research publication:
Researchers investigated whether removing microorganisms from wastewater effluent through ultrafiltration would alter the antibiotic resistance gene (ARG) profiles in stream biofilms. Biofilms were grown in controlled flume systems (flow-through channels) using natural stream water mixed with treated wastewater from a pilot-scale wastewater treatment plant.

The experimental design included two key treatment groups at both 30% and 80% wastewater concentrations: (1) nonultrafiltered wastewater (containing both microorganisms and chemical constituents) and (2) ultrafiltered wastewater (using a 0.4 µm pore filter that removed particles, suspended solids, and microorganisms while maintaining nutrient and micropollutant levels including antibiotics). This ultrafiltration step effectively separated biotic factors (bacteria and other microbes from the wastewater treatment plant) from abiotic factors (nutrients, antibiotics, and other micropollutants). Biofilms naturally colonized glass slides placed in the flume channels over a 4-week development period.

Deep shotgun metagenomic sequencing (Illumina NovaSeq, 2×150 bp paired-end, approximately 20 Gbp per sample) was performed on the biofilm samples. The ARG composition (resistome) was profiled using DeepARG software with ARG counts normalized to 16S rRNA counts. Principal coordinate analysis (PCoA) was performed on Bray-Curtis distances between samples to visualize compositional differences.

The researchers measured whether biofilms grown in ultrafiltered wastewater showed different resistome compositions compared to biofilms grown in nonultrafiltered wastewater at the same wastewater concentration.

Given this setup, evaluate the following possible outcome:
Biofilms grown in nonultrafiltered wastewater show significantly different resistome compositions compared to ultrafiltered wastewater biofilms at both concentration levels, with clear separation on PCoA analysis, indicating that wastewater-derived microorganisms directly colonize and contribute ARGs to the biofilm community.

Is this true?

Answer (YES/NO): YES